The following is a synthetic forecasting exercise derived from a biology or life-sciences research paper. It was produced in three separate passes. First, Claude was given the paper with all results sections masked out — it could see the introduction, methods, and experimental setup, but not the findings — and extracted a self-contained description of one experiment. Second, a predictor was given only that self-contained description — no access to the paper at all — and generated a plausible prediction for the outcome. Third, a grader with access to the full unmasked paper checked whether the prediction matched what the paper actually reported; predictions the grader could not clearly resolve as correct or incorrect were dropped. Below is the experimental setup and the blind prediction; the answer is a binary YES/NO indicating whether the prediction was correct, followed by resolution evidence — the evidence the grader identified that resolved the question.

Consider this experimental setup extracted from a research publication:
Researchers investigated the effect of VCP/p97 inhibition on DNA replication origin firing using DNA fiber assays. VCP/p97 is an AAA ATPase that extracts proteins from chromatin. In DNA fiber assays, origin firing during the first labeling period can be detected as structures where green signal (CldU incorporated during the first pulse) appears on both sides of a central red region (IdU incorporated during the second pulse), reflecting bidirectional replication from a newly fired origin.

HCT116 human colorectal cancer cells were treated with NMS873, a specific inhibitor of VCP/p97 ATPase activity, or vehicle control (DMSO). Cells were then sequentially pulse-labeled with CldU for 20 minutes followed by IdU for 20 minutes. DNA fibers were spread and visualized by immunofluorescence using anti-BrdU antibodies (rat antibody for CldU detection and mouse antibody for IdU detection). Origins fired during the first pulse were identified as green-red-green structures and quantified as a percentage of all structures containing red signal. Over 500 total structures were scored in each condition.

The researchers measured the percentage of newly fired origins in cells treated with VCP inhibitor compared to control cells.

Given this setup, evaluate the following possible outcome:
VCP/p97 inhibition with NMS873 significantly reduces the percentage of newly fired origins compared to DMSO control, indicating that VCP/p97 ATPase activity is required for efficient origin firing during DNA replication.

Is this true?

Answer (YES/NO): YES